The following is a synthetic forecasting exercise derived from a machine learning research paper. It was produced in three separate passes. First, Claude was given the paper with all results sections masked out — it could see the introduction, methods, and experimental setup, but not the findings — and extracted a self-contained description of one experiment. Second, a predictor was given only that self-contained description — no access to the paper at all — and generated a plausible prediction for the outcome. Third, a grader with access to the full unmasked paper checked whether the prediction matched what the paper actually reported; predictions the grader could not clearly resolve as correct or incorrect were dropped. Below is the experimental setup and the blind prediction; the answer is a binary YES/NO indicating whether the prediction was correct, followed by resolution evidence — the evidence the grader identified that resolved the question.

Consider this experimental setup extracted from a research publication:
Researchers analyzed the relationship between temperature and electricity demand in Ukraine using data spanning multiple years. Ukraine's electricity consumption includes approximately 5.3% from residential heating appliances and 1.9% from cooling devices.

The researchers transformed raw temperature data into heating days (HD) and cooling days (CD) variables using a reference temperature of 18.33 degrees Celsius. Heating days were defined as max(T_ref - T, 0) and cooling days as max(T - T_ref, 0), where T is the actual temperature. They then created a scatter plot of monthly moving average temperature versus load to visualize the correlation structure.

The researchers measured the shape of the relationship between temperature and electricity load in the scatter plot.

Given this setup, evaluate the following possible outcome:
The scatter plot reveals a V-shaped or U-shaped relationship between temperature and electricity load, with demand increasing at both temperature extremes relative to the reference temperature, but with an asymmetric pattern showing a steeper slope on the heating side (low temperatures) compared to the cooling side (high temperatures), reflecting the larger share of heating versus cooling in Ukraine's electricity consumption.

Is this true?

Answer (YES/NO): NO